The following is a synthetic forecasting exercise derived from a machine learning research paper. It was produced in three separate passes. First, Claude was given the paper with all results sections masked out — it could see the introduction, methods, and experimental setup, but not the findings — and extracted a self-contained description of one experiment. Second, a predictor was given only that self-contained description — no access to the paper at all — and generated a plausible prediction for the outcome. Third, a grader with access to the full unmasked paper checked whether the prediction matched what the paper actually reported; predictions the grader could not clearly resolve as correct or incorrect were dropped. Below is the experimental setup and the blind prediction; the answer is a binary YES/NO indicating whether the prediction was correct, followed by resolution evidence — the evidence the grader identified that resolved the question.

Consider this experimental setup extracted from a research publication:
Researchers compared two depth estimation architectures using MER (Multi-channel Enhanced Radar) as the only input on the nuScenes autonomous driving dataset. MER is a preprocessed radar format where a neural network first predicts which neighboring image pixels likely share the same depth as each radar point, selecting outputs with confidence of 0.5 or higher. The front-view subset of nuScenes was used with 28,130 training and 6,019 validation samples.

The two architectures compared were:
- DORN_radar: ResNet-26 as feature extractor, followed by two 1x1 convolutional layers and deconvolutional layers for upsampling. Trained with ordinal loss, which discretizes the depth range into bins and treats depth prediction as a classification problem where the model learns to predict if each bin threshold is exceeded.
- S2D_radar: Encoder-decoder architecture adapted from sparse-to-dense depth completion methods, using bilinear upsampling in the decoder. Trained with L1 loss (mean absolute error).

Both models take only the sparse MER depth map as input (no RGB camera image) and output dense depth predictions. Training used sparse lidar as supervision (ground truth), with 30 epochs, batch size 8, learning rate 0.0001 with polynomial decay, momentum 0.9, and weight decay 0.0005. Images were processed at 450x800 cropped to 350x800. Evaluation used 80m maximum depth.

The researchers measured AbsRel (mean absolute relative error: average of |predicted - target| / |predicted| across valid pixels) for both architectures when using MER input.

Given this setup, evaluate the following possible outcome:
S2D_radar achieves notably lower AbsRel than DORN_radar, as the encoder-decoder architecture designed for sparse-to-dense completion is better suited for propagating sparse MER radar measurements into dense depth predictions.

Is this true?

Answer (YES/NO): YES